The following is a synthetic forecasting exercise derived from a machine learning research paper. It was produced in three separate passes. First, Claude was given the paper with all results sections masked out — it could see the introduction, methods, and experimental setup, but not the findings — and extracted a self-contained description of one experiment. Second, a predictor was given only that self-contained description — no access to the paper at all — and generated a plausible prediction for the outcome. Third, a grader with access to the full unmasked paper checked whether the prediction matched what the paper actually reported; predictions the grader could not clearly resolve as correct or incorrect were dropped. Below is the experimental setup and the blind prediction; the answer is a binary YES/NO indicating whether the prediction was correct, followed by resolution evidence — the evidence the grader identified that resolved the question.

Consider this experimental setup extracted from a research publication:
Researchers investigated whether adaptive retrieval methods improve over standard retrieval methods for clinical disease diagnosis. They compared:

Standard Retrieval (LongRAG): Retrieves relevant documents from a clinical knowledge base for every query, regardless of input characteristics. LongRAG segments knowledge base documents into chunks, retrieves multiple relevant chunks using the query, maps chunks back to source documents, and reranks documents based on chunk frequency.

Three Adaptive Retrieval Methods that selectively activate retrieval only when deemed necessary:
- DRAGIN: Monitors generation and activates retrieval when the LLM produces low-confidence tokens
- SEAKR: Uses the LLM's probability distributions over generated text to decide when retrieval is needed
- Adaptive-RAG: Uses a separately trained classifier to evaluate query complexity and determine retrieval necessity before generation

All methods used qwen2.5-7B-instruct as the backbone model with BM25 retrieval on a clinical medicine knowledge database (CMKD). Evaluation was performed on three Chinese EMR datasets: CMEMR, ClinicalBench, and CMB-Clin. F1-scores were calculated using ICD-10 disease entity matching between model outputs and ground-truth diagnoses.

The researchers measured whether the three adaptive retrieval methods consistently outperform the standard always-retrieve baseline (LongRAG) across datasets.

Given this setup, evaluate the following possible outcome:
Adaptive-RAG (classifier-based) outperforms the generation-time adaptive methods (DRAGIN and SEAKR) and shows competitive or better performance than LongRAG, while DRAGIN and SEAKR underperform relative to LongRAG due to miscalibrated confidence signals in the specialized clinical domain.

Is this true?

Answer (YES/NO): NO